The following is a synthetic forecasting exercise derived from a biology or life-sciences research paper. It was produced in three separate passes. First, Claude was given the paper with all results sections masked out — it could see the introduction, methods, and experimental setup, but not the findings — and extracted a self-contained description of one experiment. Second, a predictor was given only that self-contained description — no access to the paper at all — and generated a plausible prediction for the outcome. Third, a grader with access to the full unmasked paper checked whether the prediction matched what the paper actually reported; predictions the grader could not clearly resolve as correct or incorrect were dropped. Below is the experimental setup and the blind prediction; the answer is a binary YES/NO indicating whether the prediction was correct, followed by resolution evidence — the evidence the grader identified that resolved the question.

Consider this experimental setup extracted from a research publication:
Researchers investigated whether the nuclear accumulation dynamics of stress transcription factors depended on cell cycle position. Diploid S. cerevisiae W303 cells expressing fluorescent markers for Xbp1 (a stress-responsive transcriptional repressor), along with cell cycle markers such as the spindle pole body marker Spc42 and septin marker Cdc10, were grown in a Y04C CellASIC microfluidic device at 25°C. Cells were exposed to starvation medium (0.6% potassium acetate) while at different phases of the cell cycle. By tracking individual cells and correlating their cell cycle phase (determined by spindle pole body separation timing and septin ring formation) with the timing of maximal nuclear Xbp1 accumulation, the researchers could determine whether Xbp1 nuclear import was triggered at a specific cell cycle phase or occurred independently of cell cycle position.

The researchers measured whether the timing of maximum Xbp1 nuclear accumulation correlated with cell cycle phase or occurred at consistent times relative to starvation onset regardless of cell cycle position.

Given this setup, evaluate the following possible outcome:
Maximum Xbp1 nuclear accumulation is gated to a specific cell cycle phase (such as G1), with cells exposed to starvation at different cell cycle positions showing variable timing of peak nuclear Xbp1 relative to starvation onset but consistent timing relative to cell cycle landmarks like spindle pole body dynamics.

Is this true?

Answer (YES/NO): NO